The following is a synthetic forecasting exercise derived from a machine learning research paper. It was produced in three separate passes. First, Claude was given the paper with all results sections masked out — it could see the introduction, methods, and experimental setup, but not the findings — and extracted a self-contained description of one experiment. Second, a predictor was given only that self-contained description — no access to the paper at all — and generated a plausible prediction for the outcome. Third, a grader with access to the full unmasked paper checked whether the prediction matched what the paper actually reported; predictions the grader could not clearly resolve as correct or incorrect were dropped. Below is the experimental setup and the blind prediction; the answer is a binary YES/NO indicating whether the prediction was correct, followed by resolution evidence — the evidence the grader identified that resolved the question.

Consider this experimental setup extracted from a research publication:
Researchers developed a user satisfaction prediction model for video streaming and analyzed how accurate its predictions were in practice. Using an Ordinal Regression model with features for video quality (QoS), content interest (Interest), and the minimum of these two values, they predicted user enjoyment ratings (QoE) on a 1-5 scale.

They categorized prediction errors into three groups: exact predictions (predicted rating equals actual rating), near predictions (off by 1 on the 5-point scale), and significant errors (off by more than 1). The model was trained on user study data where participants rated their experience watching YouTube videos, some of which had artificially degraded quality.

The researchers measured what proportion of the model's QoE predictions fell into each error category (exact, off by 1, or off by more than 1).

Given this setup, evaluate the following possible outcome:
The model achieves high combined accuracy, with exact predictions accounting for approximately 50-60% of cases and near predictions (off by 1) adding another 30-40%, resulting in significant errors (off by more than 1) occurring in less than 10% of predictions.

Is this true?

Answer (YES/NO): NO